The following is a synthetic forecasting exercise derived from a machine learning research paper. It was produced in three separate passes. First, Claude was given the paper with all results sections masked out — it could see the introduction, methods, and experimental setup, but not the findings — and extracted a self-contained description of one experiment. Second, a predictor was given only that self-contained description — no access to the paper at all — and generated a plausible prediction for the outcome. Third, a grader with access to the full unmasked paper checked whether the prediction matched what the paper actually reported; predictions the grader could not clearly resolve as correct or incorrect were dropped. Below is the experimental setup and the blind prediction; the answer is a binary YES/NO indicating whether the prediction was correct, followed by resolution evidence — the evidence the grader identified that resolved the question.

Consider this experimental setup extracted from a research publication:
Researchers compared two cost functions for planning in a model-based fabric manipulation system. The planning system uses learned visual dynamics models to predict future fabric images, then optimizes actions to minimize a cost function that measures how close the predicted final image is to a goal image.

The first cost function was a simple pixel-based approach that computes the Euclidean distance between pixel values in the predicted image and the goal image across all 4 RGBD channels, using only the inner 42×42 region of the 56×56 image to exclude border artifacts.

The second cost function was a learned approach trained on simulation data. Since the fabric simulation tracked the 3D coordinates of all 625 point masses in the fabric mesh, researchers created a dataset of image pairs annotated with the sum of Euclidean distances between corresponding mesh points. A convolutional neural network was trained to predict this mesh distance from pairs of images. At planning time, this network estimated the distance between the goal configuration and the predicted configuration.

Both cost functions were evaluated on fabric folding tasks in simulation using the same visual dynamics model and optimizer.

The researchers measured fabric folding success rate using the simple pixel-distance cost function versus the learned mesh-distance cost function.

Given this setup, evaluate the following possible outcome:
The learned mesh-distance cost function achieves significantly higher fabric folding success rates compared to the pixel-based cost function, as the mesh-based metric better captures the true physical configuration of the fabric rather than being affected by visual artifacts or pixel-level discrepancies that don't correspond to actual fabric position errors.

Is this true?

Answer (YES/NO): NO